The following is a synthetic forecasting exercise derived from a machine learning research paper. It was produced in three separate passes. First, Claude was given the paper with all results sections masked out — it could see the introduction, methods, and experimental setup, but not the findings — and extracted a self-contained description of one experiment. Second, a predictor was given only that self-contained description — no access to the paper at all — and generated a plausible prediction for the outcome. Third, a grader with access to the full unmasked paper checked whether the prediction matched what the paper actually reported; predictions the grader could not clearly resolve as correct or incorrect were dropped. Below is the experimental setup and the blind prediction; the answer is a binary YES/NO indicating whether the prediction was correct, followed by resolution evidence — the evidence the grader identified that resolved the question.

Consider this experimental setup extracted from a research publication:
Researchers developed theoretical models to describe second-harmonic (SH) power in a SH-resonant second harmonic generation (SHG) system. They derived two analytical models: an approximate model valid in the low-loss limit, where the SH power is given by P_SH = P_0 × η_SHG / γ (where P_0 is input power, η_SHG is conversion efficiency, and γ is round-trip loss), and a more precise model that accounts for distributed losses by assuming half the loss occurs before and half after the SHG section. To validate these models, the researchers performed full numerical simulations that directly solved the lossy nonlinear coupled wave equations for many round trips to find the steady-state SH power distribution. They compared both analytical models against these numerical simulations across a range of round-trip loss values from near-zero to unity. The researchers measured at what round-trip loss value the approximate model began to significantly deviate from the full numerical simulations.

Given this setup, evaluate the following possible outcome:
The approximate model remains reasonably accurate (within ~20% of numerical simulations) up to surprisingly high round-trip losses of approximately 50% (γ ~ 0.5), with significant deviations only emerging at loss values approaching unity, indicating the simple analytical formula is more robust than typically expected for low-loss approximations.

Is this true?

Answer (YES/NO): YES